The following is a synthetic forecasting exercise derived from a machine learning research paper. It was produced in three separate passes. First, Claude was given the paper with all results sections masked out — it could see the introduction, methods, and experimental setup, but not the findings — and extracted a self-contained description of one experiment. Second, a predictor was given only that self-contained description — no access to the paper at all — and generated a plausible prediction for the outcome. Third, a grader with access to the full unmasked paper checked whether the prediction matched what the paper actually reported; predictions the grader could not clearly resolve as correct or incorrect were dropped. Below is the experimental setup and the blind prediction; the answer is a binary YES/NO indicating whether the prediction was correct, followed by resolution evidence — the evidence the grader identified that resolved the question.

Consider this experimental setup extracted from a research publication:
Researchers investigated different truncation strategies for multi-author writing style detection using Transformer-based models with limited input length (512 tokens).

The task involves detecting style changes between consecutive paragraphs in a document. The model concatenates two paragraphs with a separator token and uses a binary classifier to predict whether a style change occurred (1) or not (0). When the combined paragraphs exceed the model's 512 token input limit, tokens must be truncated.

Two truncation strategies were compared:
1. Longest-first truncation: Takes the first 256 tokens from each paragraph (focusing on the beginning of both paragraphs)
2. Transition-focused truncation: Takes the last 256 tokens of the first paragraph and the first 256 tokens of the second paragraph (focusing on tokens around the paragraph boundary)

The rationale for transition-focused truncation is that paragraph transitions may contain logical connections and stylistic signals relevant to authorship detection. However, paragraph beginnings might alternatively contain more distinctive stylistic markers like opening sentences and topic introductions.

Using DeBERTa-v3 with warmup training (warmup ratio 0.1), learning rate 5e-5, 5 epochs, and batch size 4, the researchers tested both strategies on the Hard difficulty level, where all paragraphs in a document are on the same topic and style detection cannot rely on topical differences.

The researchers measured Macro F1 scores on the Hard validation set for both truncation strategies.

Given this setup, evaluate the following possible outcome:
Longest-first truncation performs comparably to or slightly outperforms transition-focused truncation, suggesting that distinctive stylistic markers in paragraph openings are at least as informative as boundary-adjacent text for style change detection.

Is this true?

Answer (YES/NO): YES